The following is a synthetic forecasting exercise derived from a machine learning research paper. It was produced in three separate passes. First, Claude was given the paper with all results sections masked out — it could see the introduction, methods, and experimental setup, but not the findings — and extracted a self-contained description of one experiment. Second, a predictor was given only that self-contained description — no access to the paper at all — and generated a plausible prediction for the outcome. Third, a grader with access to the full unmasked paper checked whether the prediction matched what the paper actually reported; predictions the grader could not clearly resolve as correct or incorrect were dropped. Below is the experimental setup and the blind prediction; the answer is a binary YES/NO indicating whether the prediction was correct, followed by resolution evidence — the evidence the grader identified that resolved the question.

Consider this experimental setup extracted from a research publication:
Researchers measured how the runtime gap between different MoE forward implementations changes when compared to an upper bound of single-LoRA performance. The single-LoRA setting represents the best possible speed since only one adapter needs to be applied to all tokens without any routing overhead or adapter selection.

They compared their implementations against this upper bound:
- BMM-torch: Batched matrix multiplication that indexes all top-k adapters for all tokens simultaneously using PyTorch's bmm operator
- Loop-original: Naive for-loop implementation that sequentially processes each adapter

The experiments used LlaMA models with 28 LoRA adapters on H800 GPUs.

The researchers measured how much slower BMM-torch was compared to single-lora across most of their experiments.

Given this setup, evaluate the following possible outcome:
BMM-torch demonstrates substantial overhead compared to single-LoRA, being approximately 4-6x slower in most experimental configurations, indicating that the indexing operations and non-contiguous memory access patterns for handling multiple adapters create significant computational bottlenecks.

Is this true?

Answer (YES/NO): NO